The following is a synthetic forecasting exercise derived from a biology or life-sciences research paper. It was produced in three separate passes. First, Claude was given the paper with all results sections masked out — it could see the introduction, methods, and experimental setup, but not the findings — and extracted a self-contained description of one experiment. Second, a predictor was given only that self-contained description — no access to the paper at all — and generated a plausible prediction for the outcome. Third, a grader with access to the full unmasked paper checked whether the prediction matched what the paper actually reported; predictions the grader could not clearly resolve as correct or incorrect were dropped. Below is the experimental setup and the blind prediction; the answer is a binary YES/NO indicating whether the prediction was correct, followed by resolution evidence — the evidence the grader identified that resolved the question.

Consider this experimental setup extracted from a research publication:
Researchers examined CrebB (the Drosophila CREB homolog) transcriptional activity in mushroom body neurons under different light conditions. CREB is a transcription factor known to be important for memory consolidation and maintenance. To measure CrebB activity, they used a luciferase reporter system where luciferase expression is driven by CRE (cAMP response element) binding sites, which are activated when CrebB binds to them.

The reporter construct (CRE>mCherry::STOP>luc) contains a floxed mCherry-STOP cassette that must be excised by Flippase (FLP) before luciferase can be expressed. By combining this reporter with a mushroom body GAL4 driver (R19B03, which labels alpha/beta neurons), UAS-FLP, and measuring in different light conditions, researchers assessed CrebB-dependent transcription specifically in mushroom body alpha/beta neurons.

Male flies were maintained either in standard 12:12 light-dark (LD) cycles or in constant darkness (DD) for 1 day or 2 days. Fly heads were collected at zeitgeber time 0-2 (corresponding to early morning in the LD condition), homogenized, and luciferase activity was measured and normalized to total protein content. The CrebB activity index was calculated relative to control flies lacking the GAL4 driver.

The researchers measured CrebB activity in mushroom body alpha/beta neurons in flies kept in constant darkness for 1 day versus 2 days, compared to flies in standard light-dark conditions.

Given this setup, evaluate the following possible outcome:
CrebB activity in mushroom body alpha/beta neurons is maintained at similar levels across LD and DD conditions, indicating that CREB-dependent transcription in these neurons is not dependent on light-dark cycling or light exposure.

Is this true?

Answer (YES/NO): NO